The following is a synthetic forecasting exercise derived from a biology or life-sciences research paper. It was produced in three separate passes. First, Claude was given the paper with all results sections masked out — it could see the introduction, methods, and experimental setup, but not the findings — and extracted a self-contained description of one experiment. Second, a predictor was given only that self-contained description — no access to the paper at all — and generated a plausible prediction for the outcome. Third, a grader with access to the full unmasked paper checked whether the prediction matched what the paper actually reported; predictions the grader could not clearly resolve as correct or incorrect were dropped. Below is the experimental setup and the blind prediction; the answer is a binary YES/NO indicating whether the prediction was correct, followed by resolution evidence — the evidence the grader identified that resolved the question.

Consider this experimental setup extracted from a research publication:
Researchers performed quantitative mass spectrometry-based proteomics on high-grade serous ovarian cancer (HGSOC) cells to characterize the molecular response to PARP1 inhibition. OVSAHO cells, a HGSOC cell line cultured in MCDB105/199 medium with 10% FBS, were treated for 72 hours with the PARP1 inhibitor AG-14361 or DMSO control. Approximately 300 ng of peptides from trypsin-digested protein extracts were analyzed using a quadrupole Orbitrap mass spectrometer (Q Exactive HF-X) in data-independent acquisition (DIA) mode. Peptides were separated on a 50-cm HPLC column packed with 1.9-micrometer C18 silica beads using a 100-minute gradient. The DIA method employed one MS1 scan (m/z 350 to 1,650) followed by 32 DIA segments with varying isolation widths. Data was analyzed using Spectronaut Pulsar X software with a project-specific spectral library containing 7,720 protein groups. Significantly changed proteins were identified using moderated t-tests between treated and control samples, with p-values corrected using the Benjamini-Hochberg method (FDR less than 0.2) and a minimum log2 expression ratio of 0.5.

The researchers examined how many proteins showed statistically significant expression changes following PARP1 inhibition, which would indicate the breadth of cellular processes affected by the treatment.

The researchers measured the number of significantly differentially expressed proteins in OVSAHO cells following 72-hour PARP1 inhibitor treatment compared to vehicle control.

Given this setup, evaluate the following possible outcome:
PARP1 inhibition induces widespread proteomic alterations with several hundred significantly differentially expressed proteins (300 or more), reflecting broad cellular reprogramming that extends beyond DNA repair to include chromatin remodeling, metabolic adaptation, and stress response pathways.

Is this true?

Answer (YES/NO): NO